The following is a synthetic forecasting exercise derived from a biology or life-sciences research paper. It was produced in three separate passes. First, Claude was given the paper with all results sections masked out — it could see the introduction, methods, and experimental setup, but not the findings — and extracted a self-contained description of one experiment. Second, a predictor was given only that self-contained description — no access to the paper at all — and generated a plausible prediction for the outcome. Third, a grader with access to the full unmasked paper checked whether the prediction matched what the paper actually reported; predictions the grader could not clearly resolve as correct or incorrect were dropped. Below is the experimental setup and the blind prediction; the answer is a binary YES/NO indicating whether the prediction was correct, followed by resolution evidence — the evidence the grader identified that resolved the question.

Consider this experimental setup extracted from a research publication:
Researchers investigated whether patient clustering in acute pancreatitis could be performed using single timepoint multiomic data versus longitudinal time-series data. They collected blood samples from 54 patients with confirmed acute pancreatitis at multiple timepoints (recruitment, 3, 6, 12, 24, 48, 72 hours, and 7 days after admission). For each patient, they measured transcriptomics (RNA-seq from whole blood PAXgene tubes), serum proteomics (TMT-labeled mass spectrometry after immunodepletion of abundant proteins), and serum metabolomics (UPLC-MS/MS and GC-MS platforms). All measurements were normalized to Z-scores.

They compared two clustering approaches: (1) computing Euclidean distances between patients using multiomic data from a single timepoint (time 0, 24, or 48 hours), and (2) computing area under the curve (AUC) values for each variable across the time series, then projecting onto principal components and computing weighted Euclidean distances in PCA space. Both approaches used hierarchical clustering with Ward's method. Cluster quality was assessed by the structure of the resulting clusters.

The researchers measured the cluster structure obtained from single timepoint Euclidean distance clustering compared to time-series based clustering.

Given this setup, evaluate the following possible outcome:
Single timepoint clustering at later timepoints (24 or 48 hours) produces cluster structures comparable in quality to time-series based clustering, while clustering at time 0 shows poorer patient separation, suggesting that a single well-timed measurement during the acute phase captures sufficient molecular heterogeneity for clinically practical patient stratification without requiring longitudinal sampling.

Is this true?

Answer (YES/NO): NO